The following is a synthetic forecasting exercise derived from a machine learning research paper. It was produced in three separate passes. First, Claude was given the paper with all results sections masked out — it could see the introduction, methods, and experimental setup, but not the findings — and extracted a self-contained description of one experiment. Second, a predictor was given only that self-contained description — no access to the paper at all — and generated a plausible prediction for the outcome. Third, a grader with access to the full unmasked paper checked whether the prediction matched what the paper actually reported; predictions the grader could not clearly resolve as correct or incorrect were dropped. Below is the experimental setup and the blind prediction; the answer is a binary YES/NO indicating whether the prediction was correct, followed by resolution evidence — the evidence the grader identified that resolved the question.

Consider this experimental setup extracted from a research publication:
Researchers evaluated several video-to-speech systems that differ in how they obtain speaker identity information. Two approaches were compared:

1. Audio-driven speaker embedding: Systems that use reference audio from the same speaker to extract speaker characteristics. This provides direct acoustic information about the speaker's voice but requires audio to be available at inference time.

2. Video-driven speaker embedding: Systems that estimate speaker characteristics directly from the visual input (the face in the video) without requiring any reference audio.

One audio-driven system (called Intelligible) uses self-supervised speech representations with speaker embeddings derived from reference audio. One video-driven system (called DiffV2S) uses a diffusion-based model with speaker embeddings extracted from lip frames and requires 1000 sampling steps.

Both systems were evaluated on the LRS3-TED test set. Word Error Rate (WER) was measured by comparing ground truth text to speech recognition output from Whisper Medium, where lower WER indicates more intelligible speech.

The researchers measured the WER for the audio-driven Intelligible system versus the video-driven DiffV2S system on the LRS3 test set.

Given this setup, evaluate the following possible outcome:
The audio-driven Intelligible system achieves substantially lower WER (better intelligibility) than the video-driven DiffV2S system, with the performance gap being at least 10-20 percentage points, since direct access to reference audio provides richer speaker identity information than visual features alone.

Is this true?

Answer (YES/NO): YES